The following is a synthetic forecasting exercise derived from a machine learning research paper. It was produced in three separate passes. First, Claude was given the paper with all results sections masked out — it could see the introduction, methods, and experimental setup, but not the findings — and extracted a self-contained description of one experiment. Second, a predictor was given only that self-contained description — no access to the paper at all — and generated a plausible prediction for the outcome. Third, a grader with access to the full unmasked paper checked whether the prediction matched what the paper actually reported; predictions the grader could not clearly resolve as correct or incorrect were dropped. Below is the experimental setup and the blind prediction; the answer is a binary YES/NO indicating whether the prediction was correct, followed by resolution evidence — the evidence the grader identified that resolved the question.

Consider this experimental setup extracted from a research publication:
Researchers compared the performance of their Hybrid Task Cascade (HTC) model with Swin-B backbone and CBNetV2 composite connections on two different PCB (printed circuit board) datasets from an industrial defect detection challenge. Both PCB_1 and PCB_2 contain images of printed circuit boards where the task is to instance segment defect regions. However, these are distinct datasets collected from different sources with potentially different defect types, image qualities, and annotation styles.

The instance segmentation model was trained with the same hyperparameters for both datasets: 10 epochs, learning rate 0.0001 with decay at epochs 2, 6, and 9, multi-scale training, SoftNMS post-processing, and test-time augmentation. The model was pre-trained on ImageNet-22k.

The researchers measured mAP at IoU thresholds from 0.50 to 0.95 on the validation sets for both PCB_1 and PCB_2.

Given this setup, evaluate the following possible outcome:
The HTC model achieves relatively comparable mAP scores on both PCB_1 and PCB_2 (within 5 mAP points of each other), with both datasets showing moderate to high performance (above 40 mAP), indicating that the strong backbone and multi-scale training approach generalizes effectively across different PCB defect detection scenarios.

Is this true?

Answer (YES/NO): NO